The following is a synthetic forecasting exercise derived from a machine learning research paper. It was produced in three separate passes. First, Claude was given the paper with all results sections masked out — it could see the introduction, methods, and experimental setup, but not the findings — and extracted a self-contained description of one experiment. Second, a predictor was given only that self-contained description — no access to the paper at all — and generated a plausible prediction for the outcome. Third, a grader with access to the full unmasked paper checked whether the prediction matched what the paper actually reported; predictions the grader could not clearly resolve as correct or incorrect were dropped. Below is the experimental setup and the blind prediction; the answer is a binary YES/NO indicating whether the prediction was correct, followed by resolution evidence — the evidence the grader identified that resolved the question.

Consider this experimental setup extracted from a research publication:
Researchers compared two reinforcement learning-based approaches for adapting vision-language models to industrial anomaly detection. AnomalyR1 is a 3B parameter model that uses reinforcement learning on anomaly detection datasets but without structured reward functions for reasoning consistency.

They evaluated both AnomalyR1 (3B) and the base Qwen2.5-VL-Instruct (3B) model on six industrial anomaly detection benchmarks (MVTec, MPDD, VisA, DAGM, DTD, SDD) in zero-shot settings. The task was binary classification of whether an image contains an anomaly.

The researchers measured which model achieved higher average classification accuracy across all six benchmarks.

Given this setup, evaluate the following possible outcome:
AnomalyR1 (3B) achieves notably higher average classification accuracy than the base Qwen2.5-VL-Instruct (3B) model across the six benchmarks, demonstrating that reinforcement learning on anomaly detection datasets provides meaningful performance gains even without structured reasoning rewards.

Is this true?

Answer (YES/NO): NO